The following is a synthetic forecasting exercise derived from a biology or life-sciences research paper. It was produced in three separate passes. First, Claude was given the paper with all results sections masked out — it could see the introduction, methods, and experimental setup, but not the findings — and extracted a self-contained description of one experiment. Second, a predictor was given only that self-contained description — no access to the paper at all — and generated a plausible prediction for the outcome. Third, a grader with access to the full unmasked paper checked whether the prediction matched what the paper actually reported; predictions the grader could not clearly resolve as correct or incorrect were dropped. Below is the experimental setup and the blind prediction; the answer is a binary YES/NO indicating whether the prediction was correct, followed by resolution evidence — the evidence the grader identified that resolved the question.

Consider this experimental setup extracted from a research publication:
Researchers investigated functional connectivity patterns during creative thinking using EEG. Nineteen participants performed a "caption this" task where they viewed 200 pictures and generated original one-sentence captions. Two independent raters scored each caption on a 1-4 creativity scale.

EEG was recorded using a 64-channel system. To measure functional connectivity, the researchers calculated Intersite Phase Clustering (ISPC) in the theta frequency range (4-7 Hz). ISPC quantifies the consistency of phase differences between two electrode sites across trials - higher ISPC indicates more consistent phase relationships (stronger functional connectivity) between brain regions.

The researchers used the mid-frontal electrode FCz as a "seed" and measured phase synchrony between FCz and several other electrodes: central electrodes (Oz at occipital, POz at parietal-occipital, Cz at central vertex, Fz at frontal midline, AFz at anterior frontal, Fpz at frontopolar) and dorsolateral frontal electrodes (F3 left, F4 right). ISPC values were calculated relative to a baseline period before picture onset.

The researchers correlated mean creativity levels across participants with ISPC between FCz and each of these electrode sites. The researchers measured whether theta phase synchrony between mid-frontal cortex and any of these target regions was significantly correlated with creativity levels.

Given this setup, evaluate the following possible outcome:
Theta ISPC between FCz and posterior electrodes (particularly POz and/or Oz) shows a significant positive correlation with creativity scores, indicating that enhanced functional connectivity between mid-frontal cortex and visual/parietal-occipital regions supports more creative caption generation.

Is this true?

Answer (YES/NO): YES